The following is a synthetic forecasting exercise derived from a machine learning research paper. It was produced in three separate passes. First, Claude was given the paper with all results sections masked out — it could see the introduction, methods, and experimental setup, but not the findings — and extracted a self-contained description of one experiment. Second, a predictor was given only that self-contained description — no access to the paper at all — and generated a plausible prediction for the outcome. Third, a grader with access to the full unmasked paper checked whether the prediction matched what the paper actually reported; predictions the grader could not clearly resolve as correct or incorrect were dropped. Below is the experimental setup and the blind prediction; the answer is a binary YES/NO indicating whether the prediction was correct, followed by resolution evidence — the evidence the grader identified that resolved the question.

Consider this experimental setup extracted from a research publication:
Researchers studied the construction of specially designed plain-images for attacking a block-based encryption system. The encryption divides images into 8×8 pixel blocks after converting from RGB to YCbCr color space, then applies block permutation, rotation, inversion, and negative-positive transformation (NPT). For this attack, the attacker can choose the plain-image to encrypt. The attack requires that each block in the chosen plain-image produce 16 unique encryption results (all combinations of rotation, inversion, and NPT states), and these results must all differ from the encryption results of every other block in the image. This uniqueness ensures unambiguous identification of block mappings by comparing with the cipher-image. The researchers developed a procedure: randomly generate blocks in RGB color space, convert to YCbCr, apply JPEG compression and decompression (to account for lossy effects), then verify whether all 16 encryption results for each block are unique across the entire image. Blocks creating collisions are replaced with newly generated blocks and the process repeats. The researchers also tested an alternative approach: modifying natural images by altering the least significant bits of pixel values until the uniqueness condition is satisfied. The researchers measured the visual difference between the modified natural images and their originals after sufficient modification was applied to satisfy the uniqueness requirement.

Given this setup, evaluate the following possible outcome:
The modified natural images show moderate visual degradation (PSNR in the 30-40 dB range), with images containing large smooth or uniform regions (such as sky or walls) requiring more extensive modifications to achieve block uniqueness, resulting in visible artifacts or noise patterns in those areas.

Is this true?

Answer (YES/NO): NO